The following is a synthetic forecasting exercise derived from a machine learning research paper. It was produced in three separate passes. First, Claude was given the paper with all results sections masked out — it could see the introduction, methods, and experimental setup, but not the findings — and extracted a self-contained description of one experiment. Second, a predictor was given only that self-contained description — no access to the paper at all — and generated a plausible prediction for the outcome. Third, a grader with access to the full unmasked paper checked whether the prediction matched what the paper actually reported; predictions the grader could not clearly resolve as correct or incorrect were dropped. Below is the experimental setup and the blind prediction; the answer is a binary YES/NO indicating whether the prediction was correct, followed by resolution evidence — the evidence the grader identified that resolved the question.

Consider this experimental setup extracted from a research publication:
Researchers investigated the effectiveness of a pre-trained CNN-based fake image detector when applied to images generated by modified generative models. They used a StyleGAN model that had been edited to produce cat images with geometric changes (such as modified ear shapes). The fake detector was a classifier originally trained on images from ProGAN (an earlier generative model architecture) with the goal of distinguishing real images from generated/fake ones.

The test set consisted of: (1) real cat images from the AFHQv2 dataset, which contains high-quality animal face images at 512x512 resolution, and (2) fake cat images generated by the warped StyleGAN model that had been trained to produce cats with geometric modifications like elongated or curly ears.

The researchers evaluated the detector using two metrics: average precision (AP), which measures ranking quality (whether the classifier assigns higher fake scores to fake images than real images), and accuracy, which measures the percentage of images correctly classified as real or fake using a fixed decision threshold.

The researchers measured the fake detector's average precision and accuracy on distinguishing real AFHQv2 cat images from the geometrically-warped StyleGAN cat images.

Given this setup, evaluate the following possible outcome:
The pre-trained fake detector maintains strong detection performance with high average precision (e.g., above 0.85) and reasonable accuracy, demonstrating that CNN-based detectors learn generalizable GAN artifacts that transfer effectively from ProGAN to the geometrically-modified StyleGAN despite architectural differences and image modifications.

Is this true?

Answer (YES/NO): NO